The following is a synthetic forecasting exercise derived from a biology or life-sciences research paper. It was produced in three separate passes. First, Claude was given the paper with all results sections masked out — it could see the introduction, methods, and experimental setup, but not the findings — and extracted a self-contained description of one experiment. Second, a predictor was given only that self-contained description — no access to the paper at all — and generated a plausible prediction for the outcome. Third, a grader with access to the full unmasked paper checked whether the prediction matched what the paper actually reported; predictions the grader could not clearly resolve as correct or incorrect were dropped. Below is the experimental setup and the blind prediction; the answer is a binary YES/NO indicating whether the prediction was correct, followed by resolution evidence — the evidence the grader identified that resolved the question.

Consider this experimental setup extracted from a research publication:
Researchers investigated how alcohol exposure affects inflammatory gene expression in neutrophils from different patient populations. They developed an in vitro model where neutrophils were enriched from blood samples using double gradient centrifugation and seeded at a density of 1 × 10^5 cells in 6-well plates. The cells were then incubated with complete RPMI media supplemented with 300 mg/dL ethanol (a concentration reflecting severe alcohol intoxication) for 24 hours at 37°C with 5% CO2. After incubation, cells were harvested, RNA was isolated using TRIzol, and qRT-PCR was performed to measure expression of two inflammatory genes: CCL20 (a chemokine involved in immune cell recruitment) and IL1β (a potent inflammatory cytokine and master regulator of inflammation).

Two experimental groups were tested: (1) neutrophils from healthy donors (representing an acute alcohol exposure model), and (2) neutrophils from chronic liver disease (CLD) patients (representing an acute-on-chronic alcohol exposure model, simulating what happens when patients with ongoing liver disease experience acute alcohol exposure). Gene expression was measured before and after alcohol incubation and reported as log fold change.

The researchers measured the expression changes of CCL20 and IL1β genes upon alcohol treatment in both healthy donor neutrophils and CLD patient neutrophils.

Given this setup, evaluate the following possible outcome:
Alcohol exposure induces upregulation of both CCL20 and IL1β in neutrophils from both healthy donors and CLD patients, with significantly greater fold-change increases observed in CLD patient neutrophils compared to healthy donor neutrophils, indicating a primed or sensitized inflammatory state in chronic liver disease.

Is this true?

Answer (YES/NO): NO